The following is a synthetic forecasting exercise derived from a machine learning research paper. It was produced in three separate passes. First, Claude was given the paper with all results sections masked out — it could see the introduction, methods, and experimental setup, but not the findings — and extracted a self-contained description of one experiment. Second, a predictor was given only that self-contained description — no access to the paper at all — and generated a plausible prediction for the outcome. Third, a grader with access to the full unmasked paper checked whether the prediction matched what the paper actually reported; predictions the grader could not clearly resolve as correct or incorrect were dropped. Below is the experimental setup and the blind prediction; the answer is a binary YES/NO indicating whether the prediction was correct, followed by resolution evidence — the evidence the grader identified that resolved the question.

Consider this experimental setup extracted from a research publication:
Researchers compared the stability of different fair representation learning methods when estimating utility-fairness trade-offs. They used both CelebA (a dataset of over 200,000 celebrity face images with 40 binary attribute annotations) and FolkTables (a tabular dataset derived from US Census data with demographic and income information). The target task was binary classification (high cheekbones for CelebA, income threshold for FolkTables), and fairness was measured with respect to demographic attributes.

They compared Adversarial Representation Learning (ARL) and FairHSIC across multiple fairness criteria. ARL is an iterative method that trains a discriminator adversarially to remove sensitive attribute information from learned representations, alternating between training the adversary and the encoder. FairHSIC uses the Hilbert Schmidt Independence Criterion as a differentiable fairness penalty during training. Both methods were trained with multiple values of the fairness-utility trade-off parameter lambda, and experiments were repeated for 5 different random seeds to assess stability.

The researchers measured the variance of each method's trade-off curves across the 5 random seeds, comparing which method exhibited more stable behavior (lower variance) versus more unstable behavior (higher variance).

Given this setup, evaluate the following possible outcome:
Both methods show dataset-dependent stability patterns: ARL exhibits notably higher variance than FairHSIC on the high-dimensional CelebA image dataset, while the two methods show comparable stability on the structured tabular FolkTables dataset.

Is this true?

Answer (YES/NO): NO